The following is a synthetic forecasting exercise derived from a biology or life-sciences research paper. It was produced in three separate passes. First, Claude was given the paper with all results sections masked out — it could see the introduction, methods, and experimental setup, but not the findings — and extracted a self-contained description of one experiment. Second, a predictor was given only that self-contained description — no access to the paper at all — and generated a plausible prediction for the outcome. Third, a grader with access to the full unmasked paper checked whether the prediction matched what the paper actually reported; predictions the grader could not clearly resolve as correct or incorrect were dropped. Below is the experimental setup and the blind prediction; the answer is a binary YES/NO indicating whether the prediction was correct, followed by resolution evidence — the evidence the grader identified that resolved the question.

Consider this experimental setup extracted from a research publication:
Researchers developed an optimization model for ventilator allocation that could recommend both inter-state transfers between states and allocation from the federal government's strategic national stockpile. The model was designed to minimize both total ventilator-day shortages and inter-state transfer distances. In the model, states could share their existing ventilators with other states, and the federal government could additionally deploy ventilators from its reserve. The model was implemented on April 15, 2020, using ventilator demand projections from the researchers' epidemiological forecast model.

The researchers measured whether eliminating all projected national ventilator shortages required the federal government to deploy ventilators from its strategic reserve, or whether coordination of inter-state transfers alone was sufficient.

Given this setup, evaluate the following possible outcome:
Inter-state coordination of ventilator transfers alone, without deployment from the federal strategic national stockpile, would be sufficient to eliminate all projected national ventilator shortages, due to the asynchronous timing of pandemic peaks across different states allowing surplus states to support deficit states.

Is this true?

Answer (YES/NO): YES